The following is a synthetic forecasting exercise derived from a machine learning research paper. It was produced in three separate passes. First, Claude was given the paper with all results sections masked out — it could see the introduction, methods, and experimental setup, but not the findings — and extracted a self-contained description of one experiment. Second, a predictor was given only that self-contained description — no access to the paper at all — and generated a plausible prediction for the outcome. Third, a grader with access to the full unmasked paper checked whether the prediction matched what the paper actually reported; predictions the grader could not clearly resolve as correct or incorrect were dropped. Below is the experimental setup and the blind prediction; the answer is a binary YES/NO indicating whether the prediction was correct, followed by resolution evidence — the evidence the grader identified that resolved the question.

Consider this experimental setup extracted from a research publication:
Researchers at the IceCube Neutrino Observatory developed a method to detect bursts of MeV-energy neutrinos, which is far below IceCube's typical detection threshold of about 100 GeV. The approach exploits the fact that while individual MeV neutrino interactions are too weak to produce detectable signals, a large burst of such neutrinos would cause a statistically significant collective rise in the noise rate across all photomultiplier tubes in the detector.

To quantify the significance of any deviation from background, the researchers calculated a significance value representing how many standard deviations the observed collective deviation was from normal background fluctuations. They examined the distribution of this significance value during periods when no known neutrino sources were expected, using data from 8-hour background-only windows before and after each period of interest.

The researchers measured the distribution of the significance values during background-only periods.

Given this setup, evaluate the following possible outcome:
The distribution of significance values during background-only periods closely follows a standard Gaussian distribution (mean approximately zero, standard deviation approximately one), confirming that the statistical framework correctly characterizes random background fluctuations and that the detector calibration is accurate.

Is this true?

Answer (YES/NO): NO